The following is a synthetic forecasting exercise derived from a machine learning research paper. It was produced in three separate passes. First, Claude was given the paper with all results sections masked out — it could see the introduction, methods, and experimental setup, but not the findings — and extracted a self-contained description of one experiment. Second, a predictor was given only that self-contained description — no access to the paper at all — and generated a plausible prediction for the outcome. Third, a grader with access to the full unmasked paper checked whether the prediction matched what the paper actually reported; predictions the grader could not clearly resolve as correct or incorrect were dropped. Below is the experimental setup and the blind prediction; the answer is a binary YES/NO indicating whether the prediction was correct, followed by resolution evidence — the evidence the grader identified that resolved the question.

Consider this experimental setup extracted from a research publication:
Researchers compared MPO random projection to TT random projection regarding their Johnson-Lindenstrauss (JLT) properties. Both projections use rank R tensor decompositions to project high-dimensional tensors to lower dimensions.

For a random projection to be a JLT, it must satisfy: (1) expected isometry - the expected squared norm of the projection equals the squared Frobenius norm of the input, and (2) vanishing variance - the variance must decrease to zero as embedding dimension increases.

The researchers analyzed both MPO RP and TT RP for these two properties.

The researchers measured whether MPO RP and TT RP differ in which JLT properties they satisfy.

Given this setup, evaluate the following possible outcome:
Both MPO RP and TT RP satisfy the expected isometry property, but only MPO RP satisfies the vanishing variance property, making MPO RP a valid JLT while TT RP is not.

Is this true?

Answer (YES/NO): NO